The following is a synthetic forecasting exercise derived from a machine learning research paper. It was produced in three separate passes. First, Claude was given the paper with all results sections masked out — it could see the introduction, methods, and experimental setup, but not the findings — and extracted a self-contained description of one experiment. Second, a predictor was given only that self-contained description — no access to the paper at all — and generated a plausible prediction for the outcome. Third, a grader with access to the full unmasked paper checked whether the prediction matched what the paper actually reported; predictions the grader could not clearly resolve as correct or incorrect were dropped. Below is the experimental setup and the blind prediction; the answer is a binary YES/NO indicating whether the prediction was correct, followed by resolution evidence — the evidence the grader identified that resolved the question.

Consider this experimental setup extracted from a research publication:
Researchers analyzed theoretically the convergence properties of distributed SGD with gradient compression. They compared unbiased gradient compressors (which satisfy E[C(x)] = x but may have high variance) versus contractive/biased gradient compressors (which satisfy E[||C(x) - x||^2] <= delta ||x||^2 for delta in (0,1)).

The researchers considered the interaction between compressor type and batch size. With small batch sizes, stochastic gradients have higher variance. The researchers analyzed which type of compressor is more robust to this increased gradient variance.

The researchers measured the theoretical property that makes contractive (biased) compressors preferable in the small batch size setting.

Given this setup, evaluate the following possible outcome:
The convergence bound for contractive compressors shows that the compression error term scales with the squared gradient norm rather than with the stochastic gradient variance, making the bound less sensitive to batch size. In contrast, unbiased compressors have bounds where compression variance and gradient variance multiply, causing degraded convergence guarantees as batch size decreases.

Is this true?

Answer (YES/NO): NO